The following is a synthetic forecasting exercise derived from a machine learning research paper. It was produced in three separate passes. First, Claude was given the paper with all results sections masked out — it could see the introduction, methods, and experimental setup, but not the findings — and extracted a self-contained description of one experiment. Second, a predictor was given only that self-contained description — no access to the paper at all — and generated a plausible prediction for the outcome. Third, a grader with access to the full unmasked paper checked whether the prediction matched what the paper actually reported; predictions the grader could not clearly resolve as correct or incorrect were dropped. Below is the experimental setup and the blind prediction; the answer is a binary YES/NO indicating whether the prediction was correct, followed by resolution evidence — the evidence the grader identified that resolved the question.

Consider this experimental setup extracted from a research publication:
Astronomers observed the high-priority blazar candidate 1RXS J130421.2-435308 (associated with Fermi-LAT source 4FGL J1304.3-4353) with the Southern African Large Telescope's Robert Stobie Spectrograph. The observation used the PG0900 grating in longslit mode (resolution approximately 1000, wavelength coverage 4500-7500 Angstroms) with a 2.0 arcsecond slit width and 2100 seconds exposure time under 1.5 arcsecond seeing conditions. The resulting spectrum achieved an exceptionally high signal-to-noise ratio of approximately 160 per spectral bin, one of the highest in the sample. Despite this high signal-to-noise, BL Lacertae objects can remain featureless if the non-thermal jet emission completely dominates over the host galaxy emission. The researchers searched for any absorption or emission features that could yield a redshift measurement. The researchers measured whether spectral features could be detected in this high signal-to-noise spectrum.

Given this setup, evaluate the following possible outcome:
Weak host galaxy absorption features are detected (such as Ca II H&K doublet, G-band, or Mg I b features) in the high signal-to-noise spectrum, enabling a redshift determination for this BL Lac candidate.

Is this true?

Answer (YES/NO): NO